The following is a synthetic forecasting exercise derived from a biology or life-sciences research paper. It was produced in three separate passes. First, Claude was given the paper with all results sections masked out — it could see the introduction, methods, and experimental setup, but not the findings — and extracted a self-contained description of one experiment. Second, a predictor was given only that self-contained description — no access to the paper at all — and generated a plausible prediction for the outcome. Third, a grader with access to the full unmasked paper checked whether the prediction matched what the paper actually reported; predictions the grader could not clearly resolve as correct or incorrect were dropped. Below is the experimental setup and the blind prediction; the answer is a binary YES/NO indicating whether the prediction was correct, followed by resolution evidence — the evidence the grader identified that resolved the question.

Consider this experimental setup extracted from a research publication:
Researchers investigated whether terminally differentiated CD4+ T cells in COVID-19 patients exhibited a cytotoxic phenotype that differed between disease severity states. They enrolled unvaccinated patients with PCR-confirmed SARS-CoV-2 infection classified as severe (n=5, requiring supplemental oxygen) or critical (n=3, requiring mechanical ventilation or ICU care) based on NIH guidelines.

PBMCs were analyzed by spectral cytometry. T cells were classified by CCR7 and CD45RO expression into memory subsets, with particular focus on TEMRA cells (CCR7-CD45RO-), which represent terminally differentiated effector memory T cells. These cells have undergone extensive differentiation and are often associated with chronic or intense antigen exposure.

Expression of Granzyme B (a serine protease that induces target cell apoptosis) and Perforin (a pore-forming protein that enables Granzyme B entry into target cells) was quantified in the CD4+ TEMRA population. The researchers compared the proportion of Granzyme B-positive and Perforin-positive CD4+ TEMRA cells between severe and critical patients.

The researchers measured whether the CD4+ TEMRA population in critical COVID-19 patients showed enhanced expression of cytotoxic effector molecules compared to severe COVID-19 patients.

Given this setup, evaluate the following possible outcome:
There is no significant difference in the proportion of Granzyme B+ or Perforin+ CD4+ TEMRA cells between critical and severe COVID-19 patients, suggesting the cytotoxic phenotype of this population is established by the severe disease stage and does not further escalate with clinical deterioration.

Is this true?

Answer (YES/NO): NO